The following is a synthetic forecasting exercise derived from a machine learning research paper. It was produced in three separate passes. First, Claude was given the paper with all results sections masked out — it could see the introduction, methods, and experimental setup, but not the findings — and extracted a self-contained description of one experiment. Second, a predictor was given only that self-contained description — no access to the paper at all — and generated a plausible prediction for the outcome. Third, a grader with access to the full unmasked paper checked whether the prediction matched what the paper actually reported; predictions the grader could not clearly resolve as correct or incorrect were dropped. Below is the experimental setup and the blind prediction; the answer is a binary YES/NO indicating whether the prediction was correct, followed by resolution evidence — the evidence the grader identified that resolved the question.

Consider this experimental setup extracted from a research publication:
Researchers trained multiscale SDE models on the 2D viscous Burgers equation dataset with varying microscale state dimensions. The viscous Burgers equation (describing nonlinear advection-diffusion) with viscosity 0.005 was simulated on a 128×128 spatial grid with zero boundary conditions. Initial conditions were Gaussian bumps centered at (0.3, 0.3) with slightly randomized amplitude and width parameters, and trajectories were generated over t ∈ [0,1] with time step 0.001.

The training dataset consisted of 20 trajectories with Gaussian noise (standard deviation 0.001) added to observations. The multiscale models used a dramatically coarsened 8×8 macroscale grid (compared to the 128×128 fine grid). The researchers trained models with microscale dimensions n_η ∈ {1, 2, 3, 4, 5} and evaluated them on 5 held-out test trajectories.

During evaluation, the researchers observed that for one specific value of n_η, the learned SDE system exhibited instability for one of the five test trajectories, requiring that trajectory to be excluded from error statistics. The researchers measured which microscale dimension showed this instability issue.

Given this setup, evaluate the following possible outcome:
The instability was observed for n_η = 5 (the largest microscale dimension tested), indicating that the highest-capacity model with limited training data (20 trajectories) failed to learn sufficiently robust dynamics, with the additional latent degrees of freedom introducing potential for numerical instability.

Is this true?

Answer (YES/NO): NO